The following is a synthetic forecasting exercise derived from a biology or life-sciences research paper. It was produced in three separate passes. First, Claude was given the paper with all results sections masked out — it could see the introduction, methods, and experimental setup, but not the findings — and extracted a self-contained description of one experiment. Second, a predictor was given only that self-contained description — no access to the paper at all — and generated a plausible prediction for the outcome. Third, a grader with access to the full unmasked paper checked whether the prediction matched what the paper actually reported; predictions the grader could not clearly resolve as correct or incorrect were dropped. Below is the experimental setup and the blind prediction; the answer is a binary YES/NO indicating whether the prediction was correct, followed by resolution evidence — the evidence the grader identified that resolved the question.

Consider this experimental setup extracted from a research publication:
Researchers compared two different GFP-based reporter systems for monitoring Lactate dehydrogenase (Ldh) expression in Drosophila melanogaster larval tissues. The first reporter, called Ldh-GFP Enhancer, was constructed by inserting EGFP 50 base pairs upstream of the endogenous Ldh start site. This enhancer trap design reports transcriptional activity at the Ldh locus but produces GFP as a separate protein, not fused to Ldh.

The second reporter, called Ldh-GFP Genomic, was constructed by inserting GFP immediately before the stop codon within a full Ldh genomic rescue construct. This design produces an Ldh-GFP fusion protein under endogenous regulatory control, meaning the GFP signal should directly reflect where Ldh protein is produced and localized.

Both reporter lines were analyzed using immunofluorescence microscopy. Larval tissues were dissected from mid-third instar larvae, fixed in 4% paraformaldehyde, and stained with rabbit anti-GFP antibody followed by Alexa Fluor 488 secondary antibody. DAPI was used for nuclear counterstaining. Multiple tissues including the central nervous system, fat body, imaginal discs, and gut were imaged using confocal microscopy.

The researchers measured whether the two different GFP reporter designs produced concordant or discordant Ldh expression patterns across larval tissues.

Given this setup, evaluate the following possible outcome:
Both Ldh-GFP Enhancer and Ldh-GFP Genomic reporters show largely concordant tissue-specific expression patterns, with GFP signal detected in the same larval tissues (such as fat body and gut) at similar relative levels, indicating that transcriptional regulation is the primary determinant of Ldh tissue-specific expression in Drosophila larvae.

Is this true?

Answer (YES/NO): NO